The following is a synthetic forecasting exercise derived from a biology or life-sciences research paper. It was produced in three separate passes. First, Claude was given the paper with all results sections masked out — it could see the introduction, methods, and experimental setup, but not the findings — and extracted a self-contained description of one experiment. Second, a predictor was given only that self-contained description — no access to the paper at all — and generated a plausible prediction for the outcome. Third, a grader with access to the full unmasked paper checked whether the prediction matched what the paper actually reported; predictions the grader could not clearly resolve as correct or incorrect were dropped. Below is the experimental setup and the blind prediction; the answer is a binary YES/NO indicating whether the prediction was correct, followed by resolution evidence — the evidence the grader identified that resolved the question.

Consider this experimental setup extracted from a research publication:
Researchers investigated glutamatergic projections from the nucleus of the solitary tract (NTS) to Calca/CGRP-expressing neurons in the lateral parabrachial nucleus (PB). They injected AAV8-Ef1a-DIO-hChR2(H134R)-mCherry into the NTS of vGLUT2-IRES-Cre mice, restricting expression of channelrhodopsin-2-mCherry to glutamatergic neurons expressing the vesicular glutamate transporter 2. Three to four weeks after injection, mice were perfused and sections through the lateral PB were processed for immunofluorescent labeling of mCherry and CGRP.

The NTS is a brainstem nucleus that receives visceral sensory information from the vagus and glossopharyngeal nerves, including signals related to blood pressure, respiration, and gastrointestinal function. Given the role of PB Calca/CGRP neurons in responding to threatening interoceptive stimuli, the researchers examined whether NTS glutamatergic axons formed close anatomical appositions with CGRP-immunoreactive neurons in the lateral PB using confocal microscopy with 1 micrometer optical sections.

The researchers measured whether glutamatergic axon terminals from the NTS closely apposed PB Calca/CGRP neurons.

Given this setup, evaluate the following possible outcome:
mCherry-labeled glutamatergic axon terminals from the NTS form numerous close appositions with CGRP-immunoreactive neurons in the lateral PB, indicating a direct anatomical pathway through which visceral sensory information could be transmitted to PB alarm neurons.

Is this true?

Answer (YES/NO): YES